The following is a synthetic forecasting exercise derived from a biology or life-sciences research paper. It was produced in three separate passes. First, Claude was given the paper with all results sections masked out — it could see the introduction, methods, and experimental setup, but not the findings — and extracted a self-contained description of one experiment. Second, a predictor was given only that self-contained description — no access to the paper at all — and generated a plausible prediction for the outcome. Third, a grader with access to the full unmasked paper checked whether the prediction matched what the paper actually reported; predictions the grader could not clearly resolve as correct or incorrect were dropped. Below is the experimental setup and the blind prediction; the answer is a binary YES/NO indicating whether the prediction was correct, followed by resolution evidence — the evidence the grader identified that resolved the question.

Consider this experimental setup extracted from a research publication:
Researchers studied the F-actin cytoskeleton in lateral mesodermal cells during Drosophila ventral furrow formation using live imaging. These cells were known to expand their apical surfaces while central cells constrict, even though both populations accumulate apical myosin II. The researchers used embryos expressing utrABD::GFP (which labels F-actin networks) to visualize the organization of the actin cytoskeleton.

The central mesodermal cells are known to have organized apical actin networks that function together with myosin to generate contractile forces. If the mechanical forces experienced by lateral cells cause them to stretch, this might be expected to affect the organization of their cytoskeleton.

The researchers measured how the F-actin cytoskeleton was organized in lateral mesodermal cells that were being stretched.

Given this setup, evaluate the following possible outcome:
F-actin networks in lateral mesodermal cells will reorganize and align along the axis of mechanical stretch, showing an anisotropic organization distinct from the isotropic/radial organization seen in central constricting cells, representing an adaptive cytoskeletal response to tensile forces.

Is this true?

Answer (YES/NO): NO